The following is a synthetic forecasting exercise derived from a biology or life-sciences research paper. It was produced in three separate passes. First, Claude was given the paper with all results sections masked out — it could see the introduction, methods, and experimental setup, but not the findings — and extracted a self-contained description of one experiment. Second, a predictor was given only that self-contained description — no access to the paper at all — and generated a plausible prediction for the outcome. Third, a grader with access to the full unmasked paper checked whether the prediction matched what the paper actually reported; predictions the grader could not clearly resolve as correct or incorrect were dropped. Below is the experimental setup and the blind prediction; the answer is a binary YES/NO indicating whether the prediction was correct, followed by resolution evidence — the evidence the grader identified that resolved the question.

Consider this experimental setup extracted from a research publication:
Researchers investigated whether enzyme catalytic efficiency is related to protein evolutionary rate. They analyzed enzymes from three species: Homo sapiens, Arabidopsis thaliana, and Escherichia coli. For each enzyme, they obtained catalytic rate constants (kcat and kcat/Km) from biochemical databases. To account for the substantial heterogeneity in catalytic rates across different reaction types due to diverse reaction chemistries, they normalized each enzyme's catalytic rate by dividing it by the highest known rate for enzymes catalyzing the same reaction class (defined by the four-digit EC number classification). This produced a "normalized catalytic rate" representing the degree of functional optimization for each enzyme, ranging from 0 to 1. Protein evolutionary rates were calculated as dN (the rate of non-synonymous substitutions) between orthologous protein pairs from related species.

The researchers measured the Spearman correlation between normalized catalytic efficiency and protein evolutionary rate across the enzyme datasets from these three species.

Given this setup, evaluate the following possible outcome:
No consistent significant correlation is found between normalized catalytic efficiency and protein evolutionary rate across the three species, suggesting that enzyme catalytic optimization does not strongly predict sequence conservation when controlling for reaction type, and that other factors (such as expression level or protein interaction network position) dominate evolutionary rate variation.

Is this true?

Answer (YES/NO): NO